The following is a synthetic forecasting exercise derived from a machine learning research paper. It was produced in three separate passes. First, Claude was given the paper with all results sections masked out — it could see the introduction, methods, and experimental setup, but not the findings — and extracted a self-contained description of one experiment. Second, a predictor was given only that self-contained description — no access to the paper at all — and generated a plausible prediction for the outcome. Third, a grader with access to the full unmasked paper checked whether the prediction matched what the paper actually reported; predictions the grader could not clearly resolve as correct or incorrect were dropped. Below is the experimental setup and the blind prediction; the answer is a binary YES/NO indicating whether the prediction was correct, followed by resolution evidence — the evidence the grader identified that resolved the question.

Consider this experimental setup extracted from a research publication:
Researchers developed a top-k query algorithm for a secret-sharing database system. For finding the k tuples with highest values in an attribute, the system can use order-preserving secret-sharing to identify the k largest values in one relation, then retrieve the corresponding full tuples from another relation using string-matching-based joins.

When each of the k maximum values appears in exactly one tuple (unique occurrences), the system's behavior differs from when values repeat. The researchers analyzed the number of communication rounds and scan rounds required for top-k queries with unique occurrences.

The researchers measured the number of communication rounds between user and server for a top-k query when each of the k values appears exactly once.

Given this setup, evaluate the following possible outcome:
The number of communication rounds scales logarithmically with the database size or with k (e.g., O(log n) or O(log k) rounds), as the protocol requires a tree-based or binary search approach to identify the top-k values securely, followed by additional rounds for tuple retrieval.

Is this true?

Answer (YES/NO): NO